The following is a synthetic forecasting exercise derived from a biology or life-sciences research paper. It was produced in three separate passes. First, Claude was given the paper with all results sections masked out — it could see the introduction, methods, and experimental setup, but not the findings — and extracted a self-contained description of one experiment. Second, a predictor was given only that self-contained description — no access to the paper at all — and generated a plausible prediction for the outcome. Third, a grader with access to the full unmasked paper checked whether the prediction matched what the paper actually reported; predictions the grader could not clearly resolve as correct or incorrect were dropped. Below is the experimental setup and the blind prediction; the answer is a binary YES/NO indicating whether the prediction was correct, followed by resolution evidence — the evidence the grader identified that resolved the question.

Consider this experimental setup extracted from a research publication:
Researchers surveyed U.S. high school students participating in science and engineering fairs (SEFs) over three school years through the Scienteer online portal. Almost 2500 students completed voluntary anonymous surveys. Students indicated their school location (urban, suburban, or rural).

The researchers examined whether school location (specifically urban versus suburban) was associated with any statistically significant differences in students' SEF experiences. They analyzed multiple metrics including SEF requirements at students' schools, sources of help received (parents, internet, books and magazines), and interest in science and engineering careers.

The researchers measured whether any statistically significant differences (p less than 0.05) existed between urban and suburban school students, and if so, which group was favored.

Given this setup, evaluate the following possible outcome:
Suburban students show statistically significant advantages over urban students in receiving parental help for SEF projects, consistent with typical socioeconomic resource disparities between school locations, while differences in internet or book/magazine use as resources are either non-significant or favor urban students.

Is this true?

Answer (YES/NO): NO